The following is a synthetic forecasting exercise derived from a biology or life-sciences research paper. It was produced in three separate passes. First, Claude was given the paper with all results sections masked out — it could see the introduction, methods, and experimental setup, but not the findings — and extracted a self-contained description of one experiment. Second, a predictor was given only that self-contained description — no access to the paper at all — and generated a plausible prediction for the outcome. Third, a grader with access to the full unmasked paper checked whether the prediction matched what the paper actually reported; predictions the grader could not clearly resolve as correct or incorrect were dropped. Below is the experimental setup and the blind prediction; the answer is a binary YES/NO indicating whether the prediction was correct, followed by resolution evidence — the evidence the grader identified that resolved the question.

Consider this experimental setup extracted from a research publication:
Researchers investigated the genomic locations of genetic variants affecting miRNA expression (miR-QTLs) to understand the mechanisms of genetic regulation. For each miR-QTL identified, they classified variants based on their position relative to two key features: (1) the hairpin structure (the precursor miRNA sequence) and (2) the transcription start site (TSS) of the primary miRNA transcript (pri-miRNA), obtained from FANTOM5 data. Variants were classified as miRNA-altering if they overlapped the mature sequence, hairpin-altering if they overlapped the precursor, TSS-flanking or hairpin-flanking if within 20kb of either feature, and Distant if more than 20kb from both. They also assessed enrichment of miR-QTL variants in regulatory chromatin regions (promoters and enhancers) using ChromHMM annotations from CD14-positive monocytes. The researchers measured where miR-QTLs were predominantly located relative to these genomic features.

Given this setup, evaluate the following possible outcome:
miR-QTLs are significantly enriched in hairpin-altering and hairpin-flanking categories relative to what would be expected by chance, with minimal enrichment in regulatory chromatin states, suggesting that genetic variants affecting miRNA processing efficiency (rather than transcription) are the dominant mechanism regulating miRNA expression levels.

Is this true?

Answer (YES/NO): NO